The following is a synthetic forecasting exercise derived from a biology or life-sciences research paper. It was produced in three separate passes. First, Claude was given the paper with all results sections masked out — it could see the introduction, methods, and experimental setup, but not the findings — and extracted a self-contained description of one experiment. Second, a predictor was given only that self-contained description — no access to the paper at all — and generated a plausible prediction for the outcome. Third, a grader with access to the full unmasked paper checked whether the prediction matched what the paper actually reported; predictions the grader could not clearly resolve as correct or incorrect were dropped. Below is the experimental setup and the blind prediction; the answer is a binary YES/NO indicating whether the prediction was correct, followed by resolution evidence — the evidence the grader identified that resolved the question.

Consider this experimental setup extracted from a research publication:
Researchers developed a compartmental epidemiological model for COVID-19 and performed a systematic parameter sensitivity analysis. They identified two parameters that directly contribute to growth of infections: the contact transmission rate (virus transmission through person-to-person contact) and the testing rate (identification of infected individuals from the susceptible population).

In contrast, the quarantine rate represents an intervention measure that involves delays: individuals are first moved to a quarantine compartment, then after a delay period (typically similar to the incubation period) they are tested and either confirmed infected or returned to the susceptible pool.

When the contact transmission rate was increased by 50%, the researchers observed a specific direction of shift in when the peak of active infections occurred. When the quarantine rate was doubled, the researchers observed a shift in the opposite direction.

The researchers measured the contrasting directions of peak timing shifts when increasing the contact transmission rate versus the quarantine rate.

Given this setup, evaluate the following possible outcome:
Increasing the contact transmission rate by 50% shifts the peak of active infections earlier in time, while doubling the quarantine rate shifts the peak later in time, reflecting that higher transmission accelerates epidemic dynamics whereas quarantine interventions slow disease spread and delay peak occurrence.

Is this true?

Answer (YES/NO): YES